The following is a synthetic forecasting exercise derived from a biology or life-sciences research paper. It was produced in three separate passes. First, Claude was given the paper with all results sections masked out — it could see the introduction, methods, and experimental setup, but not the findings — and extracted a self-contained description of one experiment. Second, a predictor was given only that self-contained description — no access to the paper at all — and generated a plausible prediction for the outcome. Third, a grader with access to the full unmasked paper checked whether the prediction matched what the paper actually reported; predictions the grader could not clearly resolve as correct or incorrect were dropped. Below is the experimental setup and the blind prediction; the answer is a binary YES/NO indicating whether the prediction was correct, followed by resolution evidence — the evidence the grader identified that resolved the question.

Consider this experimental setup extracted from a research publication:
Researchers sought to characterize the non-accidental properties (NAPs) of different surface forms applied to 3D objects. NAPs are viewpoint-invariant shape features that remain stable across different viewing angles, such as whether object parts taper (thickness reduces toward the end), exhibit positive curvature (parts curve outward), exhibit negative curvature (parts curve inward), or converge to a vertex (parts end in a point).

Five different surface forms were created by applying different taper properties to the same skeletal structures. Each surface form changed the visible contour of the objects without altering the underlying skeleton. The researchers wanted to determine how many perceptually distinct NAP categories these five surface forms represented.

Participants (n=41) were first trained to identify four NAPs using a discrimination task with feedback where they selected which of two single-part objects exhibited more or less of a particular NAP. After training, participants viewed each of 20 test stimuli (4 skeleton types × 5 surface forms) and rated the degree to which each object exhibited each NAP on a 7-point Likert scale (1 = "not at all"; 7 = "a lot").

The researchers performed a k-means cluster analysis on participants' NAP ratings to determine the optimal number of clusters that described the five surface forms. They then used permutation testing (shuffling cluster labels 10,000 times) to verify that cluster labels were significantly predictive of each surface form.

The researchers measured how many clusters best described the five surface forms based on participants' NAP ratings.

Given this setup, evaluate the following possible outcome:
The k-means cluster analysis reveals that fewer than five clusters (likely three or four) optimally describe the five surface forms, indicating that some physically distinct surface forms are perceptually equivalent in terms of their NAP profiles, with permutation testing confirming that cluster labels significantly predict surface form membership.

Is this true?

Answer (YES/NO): YES